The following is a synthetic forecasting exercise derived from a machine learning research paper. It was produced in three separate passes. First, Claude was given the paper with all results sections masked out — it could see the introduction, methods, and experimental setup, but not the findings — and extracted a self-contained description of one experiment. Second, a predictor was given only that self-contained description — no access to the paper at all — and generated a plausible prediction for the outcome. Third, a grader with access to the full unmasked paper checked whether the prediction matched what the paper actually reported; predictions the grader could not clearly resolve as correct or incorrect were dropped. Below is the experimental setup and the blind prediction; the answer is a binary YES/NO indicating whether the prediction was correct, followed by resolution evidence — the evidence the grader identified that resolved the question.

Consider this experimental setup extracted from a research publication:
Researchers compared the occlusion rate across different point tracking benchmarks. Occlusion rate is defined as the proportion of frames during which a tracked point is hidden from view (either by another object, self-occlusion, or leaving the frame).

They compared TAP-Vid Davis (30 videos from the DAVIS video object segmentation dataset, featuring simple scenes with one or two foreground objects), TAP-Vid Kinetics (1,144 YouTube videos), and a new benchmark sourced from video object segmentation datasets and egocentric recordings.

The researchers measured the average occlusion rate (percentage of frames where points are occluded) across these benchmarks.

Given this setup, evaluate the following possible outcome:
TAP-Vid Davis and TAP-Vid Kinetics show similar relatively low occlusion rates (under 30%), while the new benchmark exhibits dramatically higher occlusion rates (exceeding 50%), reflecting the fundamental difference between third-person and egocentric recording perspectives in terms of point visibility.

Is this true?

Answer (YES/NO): NO